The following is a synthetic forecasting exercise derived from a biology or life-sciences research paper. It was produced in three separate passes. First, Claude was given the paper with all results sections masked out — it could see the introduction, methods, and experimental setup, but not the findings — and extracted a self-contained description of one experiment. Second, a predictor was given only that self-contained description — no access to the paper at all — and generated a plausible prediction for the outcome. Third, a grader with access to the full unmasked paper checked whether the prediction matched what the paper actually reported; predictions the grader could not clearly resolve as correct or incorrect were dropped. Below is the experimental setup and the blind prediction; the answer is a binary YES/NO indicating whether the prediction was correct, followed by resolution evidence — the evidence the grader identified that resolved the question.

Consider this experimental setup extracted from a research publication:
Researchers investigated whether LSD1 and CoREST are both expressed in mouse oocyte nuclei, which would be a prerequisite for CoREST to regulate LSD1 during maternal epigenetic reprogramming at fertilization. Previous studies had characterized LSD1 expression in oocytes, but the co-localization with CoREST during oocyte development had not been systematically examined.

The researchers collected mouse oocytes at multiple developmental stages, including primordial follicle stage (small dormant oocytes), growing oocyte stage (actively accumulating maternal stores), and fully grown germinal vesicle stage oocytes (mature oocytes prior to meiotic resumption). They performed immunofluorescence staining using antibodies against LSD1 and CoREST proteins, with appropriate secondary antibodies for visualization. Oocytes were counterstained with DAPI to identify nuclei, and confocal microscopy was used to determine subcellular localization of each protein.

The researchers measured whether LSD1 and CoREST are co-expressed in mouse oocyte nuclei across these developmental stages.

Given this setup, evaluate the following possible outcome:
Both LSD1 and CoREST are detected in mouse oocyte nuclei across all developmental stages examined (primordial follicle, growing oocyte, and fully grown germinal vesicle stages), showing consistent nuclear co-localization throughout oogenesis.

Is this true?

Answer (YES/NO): NO